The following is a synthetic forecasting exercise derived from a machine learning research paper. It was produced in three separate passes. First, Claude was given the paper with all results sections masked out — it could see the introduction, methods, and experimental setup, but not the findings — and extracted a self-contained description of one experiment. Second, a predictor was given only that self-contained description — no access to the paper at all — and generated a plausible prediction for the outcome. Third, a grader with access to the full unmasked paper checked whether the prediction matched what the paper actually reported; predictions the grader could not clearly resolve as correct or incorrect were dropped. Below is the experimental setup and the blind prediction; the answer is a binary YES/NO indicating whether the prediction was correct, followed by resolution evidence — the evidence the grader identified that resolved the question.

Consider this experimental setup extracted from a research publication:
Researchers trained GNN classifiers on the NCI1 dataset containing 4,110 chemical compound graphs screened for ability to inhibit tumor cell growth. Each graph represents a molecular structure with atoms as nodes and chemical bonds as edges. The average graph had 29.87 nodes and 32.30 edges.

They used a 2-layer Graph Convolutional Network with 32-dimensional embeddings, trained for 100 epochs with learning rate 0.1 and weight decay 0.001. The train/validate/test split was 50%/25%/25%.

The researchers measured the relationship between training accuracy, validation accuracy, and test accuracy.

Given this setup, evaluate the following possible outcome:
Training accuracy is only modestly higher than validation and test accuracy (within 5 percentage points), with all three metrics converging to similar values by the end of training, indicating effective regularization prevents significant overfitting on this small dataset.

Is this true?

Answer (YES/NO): NO